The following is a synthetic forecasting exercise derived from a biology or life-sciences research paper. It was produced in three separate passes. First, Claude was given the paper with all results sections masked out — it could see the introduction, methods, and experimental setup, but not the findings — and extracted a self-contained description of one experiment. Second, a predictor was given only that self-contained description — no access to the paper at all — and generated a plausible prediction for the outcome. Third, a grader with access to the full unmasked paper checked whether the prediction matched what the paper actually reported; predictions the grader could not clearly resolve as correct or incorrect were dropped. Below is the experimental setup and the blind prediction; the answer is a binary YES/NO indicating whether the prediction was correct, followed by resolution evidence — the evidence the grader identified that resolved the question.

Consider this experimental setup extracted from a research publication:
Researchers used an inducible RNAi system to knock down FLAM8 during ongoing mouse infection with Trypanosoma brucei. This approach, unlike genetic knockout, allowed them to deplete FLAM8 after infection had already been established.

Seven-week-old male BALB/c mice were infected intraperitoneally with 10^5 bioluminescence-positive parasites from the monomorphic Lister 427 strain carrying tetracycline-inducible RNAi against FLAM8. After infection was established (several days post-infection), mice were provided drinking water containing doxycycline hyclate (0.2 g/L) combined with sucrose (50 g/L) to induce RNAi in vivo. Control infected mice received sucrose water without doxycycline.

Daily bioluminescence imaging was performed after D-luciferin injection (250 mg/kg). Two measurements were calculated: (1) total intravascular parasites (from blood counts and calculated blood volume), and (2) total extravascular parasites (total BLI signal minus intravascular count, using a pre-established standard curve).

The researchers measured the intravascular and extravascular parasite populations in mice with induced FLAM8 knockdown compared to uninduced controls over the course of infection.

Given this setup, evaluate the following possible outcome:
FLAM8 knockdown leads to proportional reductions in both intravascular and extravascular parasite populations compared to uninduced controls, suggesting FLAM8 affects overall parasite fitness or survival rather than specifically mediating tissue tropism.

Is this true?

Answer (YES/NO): NO